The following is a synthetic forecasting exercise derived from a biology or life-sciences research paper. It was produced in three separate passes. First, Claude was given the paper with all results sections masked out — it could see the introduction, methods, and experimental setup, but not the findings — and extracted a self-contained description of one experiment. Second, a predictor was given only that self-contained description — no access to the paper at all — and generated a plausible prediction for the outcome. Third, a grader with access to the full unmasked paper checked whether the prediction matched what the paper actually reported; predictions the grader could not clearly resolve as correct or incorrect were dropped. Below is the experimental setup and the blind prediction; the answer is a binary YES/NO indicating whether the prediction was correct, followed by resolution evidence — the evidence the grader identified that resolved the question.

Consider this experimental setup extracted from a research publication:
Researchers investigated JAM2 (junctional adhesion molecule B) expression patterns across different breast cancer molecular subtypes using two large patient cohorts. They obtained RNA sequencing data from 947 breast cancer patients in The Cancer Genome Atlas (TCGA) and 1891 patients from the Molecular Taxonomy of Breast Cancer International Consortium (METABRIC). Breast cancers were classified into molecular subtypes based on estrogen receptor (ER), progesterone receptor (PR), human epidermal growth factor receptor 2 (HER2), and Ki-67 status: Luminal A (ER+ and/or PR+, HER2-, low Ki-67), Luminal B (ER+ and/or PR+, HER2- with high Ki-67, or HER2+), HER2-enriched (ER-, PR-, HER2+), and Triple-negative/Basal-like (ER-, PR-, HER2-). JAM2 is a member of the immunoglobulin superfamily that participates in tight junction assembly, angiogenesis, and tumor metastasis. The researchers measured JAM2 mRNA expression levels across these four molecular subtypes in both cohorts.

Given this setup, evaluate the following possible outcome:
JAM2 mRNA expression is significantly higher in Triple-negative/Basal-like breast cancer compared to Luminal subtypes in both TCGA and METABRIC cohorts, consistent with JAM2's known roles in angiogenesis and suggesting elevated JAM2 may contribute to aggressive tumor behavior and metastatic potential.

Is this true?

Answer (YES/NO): NO